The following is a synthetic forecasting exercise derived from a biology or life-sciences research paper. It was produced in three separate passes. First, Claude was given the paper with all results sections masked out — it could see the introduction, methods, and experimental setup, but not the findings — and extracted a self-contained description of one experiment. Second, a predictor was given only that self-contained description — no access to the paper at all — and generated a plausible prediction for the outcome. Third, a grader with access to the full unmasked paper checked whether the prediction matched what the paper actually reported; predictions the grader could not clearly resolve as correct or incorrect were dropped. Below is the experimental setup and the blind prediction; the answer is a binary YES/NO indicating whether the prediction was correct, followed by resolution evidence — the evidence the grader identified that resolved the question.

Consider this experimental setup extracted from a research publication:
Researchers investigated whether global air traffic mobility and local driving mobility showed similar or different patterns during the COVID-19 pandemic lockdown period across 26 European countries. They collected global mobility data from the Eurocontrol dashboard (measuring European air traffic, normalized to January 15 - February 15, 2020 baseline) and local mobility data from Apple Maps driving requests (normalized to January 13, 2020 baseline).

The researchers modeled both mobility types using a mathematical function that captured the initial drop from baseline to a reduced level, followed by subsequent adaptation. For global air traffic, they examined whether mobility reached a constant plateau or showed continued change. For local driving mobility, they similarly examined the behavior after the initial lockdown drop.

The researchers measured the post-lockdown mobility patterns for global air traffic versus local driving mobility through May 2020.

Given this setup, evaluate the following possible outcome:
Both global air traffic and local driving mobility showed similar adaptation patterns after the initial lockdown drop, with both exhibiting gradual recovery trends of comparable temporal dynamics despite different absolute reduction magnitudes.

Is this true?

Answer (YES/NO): NO